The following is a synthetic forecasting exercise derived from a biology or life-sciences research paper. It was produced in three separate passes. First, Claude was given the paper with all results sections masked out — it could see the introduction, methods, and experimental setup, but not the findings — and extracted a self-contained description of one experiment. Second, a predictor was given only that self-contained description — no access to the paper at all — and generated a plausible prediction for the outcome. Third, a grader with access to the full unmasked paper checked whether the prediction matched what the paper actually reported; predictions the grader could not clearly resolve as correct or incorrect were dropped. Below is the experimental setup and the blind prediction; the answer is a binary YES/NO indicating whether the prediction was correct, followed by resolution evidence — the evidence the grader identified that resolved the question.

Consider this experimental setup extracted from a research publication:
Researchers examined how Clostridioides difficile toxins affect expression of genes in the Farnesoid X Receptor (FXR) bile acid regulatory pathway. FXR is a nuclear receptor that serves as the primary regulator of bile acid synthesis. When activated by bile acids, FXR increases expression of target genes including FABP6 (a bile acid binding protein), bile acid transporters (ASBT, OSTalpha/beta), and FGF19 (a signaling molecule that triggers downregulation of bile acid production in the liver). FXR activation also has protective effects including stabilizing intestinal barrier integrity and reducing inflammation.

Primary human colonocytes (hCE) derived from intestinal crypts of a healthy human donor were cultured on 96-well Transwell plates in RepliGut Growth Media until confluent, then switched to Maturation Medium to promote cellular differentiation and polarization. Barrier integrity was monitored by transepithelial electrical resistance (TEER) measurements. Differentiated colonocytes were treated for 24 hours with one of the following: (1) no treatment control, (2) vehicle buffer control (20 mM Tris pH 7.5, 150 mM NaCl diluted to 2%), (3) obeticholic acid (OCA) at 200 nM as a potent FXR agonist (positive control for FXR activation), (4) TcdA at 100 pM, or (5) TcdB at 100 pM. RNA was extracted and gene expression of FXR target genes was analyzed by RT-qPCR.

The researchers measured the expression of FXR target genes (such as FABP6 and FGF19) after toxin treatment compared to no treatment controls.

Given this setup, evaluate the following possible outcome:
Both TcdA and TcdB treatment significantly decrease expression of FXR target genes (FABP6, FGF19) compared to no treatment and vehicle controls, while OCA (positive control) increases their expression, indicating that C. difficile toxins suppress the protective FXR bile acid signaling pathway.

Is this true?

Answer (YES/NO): NO